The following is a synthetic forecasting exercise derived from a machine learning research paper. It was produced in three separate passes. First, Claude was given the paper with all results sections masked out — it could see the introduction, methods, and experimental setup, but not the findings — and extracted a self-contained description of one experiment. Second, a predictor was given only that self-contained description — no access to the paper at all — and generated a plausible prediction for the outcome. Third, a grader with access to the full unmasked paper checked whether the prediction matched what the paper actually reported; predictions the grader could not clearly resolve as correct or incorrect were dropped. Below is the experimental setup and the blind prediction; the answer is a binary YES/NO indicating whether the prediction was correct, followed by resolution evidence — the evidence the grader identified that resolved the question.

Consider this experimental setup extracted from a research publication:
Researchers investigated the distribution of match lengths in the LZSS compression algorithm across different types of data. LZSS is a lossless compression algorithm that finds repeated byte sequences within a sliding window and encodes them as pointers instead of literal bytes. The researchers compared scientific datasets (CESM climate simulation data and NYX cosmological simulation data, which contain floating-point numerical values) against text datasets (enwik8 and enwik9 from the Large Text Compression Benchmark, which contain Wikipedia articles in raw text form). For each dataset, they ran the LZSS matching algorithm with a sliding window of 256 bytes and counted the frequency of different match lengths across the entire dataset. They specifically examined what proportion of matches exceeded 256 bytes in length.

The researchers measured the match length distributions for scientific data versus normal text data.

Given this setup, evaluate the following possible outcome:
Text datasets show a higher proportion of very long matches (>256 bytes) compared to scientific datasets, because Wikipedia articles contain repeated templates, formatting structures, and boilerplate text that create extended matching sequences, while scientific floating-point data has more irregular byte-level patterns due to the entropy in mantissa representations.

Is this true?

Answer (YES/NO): NO